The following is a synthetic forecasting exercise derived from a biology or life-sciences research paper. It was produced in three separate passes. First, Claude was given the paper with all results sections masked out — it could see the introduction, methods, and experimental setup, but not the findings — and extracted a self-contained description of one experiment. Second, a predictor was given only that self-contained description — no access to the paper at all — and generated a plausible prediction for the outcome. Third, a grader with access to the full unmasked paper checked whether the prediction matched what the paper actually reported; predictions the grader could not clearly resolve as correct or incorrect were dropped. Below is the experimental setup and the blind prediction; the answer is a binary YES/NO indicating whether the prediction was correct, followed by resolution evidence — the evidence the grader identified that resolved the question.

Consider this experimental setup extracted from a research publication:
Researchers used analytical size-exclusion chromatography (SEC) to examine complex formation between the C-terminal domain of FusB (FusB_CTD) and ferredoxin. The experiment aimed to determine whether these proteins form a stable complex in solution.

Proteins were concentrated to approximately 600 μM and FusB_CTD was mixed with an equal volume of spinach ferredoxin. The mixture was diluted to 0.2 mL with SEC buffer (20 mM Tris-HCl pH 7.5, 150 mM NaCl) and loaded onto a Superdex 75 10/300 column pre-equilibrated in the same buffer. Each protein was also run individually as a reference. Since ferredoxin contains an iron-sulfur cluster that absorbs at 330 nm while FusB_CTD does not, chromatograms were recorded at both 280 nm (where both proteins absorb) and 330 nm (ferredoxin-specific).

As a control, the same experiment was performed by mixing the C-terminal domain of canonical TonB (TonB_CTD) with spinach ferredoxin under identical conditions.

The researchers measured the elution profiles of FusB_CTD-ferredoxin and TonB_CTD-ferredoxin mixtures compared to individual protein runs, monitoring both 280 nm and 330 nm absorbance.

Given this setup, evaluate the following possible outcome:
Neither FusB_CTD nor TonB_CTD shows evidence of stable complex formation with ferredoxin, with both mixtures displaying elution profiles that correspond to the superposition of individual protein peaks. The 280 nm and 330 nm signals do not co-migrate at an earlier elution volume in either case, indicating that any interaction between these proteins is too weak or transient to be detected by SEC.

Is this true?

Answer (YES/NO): NO